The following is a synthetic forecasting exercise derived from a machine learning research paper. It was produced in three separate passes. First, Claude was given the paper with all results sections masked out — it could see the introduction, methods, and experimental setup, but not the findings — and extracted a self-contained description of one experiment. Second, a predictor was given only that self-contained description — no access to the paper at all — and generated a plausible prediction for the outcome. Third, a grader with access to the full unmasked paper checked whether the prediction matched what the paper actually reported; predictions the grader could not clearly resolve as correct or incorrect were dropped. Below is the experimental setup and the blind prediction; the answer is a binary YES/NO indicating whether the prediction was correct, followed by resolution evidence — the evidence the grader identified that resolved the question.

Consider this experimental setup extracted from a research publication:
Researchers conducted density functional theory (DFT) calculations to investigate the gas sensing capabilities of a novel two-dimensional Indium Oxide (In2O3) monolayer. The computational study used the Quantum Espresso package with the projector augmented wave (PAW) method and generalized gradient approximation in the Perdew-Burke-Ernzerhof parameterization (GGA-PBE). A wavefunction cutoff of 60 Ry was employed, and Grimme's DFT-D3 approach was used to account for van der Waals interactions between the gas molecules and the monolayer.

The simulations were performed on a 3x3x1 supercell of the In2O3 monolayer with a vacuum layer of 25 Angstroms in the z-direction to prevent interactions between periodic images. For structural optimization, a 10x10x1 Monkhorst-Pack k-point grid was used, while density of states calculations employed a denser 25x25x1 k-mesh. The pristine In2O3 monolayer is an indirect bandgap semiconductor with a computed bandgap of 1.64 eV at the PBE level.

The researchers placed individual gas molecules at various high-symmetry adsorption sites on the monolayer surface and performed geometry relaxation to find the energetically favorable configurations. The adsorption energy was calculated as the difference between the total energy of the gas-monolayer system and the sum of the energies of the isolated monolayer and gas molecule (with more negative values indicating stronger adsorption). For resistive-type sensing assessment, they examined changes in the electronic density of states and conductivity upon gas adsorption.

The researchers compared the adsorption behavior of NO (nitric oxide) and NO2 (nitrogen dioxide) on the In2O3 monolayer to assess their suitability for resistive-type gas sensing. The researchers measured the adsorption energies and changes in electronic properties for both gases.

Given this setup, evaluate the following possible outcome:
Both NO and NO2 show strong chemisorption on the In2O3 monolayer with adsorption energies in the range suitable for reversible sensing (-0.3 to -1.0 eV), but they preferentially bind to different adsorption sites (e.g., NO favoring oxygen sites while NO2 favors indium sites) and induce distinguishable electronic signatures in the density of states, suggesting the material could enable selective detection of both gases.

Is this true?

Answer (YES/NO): NO